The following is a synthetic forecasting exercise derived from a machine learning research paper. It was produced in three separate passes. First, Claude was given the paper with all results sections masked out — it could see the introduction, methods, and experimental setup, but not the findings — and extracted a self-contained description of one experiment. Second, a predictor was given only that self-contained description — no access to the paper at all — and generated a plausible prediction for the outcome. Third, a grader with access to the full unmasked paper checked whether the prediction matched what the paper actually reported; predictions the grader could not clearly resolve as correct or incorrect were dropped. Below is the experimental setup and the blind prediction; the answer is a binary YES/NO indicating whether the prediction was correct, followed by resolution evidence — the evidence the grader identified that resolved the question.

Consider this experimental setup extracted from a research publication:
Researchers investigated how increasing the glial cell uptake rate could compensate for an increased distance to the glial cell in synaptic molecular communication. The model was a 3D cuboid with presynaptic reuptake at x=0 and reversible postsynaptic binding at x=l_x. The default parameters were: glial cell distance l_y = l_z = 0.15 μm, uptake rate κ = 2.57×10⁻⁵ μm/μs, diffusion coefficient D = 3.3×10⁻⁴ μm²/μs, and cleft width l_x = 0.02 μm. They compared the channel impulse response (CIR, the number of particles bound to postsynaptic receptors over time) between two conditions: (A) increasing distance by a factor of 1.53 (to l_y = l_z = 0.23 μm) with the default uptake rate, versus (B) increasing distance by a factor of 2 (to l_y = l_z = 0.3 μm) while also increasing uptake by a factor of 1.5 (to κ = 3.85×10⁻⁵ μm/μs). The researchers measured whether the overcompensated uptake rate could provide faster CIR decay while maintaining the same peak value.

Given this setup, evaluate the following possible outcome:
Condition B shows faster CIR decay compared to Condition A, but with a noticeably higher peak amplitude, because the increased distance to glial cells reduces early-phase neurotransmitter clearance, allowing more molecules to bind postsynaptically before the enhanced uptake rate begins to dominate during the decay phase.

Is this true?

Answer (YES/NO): NO